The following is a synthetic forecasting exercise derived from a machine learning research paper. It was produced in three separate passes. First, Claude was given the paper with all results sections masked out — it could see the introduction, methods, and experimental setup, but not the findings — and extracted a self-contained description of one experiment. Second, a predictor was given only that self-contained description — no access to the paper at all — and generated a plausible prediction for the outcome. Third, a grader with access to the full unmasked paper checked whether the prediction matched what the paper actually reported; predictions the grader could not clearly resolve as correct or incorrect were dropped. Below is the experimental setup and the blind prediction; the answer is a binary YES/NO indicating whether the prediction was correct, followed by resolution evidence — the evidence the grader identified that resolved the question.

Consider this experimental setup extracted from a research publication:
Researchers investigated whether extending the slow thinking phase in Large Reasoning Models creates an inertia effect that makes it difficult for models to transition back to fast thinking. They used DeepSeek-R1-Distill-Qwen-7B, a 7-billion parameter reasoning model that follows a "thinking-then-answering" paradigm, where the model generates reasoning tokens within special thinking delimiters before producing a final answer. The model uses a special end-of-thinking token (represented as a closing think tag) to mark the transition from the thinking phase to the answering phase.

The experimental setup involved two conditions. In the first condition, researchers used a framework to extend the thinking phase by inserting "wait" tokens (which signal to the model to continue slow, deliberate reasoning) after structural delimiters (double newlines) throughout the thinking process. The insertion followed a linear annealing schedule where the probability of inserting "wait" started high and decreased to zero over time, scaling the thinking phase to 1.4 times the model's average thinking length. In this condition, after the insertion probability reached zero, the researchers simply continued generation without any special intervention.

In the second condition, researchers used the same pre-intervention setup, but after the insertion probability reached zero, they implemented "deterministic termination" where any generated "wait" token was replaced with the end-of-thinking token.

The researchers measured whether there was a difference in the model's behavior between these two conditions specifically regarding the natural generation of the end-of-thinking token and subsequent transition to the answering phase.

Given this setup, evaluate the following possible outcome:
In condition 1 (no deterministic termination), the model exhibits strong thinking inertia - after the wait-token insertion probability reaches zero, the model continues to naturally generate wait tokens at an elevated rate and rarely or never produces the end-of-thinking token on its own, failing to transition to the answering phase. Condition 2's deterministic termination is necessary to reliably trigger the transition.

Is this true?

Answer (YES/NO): YES